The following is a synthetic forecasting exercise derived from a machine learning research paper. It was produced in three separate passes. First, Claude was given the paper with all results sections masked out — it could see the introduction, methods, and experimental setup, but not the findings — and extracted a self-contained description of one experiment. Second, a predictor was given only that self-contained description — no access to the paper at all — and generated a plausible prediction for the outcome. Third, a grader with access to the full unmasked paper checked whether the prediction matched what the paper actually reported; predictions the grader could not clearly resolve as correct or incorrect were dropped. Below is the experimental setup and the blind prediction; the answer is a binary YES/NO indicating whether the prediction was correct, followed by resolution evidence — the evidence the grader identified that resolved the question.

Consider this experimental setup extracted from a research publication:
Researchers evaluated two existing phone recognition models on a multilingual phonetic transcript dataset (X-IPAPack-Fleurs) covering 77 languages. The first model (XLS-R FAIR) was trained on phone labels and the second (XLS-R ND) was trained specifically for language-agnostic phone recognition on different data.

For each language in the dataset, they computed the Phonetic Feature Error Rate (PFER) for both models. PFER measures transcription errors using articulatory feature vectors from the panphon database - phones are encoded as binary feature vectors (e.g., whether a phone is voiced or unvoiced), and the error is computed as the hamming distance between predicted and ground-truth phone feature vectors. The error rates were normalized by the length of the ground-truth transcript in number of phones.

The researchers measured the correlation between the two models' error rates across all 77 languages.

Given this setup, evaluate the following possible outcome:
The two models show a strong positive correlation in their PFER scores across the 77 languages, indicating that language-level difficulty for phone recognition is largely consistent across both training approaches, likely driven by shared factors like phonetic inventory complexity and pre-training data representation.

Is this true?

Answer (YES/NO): YES